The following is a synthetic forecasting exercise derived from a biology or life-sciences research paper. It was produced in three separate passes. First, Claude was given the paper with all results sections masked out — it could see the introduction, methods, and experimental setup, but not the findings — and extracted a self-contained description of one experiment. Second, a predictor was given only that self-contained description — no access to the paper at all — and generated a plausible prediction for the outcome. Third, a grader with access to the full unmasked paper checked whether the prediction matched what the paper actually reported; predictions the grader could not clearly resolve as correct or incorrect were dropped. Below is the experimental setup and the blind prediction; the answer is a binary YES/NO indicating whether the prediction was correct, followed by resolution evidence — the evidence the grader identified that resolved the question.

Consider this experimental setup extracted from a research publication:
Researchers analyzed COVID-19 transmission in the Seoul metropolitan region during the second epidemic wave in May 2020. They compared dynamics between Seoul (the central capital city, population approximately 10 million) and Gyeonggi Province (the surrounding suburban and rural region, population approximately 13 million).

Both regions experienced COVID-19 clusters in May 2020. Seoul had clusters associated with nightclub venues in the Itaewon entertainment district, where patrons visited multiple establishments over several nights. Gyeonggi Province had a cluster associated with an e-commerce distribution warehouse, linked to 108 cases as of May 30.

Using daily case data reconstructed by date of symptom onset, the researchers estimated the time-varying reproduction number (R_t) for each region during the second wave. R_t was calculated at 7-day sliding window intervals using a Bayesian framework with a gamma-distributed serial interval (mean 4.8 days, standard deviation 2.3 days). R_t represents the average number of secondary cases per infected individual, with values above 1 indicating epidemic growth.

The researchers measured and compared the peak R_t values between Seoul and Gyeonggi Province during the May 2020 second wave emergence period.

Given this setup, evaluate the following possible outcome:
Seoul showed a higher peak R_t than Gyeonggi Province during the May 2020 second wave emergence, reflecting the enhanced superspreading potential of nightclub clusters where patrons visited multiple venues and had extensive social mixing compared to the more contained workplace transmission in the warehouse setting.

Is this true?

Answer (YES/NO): NO